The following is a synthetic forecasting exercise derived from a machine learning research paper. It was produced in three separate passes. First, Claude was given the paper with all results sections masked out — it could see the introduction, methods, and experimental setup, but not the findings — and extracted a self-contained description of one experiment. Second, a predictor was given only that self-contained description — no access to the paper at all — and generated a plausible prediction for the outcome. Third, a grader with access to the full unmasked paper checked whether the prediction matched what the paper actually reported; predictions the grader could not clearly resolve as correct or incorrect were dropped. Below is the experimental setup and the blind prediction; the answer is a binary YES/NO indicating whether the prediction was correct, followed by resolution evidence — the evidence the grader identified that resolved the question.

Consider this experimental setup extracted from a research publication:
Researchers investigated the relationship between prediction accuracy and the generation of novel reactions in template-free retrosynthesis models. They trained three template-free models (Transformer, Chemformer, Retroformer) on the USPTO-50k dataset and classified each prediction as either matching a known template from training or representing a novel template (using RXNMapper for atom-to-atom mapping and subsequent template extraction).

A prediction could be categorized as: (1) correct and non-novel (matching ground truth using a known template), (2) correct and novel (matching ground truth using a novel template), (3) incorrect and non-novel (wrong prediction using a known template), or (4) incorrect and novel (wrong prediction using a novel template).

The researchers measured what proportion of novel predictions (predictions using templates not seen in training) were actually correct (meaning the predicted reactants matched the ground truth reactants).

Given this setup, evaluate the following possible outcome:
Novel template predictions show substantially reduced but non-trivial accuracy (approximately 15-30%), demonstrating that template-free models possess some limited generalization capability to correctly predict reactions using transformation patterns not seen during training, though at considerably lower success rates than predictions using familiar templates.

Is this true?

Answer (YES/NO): NO